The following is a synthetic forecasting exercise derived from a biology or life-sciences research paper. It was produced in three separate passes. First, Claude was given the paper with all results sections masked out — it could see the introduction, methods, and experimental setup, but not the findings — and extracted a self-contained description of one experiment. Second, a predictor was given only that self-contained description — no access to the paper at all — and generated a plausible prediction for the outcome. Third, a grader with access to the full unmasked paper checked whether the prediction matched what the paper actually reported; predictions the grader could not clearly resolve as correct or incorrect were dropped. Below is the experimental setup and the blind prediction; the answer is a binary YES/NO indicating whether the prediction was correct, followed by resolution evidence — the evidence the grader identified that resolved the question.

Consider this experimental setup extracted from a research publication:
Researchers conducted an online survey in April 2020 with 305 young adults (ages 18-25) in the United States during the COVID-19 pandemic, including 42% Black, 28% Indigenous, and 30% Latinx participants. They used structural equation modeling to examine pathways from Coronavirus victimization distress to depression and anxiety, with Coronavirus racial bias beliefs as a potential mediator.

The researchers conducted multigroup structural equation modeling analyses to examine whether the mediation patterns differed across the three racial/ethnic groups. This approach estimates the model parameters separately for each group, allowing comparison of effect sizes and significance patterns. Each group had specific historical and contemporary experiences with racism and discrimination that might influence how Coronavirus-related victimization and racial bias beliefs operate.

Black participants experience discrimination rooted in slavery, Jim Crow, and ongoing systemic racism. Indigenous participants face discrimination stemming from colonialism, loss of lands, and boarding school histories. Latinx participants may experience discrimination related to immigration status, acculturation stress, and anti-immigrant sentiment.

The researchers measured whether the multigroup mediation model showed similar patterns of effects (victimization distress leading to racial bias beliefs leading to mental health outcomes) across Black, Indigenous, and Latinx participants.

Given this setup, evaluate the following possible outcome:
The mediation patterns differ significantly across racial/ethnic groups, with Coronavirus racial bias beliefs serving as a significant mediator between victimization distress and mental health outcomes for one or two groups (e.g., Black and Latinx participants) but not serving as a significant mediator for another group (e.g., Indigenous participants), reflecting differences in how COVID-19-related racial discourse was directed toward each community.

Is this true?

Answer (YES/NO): NO